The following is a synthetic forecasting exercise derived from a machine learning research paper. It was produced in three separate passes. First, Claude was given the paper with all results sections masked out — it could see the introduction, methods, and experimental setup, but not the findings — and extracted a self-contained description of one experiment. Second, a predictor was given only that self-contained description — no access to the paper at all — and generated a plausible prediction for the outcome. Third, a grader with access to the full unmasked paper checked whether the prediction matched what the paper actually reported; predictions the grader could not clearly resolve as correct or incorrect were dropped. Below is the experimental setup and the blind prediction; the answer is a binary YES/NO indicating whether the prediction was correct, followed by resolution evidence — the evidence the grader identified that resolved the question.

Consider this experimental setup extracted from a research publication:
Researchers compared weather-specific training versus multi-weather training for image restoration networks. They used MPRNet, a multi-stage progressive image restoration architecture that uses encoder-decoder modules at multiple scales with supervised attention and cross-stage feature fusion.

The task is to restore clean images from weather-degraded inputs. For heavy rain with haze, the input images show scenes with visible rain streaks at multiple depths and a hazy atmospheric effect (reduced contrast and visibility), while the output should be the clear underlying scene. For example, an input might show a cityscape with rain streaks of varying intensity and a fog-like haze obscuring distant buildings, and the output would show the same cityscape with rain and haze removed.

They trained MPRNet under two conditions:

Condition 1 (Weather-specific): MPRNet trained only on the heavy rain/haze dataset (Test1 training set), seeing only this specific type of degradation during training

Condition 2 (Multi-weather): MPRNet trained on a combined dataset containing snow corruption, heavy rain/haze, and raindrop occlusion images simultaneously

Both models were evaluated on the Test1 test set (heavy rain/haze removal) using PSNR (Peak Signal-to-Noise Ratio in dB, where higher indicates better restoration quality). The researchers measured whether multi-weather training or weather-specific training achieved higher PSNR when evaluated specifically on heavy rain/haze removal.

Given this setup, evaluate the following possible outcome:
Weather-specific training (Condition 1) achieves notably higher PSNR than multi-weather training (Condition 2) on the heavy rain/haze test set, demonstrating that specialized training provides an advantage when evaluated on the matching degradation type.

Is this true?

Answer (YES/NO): YES